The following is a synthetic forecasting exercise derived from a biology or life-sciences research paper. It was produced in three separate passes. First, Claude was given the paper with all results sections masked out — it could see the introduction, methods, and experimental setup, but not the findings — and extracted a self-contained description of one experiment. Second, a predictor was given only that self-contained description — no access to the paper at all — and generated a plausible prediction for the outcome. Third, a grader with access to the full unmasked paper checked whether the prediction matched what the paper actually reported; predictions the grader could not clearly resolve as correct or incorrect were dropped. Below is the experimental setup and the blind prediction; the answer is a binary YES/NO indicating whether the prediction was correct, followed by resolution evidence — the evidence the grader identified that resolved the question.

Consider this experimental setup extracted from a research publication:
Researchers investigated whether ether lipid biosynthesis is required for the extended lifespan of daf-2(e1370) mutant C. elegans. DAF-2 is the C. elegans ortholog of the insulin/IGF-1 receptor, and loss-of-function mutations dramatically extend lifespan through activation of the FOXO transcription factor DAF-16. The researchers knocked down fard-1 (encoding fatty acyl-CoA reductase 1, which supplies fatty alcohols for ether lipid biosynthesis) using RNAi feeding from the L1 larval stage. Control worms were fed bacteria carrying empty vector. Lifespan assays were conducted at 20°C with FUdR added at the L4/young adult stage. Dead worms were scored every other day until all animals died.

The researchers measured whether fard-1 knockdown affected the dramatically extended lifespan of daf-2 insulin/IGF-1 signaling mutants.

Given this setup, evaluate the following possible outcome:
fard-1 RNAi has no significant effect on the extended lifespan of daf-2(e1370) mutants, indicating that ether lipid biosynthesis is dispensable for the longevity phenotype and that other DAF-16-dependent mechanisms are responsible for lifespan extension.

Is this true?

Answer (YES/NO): YES